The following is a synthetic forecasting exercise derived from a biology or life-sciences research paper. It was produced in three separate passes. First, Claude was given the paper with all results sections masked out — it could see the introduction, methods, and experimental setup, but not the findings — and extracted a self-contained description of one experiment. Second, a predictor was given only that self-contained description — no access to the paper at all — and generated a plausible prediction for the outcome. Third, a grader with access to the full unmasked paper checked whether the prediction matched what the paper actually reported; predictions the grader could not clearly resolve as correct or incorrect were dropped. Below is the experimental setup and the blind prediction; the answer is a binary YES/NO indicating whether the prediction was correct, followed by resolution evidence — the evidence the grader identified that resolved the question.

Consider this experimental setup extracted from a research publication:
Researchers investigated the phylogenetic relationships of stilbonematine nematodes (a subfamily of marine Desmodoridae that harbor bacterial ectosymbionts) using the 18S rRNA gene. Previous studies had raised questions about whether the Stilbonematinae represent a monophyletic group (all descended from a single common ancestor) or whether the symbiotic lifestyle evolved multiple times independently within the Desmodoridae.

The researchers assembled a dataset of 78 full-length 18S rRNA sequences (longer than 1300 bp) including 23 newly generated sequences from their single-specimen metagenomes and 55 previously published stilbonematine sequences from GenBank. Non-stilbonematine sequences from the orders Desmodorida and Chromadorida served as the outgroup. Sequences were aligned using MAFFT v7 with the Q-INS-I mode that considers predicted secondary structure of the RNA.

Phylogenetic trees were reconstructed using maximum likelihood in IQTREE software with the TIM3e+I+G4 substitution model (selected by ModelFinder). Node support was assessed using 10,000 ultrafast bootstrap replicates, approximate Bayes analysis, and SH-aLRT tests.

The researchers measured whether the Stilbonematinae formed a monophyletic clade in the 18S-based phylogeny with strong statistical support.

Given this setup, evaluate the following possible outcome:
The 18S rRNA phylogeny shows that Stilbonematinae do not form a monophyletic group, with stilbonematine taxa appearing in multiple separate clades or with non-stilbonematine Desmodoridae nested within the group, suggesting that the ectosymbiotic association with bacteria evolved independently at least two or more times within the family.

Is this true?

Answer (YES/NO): NO